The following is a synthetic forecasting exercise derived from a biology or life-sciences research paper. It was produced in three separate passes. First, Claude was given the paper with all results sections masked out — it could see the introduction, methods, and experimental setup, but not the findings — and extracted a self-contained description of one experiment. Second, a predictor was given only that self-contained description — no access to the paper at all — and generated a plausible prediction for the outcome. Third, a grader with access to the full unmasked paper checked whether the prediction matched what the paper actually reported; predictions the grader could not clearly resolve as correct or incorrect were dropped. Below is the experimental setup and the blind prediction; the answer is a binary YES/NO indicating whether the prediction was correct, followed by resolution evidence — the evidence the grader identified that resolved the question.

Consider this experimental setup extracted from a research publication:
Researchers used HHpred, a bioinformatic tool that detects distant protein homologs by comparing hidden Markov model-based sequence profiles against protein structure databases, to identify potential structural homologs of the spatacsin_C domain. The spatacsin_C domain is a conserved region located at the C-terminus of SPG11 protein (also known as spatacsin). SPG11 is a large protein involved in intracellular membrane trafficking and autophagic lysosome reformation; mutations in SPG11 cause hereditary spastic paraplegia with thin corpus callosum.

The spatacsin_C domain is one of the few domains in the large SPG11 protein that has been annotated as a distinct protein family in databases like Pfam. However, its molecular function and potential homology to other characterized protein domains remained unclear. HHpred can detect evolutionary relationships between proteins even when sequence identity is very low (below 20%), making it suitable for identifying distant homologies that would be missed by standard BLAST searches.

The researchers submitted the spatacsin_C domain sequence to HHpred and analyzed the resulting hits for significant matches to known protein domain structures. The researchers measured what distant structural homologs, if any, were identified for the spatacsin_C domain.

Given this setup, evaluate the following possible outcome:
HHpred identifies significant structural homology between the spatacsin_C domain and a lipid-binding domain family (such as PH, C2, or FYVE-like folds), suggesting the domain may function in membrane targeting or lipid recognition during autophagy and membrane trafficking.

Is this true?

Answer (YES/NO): NO